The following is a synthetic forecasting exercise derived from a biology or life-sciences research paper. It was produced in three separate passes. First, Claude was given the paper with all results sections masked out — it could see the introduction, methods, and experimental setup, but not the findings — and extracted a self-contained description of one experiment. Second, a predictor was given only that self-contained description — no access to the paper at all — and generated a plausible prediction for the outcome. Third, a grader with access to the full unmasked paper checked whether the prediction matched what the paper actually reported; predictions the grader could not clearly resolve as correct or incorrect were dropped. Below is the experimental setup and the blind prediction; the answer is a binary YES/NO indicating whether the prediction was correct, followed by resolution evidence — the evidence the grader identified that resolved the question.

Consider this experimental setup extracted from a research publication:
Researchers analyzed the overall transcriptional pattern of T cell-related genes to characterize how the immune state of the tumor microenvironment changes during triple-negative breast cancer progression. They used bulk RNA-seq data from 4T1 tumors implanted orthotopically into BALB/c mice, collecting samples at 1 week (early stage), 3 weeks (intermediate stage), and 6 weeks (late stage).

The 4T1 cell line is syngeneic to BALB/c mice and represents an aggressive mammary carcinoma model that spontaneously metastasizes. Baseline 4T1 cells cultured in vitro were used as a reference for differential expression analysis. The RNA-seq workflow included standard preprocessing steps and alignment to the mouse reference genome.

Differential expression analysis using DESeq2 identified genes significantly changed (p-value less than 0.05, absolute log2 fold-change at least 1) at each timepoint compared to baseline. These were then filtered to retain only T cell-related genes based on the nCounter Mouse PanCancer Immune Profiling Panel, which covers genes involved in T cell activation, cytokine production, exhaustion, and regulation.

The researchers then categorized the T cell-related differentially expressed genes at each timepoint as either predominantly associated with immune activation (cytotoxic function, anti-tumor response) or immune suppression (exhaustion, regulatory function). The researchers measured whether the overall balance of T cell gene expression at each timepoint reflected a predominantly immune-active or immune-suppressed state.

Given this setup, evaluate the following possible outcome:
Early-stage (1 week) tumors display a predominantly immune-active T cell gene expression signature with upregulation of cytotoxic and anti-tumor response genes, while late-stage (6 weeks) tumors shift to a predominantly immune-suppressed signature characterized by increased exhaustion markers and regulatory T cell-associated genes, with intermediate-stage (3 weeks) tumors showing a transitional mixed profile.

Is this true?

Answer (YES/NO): NO